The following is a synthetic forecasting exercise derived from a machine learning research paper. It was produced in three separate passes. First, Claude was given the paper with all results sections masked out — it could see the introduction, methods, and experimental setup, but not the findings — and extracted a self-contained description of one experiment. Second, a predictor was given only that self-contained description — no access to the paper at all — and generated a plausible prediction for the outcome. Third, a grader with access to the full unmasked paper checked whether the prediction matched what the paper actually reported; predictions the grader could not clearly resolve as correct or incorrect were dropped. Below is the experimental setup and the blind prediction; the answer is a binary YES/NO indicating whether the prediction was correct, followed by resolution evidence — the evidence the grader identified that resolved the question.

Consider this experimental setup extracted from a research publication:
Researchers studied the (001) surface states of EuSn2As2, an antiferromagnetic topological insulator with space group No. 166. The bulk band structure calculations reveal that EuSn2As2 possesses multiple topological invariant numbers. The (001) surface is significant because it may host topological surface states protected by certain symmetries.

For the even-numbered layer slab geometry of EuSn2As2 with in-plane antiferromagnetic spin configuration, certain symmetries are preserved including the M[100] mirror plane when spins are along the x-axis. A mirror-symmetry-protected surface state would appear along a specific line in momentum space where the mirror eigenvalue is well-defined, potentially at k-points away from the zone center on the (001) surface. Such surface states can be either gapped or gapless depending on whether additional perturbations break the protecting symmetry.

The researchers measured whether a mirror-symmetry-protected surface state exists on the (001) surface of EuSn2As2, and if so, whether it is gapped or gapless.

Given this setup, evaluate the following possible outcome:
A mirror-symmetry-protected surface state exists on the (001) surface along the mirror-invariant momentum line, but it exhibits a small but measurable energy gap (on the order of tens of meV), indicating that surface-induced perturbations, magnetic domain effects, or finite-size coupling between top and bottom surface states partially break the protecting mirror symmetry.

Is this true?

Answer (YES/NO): NO